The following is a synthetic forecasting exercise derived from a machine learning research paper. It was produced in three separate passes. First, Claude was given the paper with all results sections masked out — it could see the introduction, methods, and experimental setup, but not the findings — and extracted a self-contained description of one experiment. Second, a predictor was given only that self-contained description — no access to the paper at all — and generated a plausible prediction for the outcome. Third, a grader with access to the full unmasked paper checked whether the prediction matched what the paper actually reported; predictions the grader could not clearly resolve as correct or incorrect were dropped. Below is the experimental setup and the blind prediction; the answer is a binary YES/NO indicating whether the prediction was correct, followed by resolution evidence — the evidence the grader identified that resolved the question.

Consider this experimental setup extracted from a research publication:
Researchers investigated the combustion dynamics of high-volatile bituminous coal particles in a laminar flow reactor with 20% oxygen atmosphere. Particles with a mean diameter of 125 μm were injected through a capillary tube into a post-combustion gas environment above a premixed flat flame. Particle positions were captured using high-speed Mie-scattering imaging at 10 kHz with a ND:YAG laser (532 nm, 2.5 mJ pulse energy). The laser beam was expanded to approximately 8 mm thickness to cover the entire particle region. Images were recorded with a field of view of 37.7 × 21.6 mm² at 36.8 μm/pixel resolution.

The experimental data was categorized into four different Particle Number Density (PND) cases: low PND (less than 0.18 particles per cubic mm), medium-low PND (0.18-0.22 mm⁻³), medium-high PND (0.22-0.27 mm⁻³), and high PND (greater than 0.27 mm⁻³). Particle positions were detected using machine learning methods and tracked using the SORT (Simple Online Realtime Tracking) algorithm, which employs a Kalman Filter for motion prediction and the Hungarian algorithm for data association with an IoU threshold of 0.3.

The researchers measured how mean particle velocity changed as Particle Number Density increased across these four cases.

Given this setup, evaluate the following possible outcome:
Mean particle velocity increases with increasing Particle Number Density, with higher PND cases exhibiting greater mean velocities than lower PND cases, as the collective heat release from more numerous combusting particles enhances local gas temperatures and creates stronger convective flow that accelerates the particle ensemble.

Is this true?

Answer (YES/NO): NO